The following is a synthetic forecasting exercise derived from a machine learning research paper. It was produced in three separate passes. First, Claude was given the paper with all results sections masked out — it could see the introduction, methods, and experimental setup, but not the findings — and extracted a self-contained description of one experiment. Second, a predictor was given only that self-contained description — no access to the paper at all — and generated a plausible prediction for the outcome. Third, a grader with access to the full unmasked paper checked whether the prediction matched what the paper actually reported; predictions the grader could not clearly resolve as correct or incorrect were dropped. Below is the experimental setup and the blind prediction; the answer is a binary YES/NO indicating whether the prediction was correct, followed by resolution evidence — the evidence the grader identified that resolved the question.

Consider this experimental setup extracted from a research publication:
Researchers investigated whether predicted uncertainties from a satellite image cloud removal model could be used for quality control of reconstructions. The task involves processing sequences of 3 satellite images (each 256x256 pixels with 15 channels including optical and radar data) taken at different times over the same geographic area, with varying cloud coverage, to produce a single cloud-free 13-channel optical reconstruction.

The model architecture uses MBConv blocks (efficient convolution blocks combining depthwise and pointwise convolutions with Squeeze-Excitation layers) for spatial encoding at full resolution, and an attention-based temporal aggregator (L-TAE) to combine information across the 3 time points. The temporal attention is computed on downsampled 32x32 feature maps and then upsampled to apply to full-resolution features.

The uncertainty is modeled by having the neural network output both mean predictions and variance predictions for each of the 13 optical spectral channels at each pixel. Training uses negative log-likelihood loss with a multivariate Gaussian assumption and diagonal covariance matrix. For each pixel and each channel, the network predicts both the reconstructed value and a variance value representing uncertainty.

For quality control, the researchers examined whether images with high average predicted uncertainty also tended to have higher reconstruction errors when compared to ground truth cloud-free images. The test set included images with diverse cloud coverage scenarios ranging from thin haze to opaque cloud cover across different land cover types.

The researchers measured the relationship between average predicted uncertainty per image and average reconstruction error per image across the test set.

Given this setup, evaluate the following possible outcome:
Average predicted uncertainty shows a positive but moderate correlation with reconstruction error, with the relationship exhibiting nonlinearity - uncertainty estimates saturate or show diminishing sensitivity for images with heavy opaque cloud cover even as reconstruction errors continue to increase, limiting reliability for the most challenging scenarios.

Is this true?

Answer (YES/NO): NO